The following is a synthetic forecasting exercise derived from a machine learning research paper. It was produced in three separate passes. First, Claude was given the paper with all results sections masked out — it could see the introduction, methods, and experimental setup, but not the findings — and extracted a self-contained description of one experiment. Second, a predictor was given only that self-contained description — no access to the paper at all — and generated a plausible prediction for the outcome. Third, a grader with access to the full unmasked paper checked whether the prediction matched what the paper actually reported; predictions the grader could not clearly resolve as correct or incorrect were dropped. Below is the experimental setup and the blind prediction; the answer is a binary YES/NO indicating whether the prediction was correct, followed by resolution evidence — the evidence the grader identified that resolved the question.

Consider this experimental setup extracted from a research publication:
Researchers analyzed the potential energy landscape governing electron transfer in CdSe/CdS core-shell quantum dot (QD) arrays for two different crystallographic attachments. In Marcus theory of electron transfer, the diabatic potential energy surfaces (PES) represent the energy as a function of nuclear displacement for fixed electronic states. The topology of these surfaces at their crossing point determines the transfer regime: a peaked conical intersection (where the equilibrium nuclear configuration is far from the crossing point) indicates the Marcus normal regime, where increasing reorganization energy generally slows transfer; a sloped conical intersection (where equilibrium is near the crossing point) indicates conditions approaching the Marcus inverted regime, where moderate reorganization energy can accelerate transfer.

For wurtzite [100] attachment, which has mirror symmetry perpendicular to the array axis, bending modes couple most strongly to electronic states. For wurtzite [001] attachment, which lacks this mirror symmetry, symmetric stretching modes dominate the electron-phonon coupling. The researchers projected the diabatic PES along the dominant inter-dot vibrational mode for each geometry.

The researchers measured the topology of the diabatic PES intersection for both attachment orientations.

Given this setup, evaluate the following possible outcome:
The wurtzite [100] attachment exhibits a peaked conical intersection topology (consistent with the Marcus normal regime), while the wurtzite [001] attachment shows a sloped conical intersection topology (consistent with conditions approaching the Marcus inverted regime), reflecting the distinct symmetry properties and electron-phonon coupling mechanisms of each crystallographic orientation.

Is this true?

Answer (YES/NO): YES